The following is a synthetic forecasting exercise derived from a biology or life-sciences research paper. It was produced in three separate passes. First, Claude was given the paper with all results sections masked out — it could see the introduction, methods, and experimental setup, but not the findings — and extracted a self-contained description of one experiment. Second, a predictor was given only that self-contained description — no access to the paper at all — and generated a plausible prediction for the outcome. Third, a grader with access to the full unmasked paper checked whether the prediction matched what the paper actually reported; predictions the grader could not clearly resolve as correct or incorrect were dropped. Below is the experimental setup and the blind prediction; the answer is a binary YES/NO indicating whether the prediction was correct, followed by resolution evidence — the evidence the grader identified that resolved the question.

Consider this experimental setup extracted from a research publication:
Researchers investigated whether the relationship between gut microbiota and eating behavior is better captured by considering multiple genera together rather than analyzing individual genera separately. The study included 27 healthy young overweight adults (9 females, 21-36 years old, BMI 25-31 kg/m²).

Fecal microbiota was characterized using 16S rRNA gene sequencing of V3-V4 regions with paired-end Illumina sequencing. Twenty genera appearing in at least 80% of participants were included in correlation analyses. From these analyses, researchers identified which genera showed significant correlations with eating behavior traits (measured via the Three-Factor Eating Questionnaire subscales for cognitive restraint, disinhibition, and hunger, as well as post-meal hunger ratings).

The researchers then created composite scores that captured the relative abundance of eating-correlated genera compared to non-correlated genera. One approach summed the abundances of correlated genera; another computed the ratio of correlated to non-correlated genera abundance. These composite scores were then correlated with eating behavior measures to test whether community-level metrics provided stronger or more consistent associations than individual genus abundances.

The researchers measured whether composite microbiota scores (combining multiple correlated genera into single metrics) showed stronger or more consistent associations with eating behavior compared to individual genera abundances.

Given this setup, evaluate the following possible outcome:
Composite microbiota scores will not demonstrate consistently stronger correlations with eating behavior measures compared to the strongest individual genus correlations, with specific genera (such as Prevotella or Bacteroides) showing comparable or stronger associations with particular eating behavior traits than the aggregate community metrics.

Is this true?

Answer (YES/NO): NO